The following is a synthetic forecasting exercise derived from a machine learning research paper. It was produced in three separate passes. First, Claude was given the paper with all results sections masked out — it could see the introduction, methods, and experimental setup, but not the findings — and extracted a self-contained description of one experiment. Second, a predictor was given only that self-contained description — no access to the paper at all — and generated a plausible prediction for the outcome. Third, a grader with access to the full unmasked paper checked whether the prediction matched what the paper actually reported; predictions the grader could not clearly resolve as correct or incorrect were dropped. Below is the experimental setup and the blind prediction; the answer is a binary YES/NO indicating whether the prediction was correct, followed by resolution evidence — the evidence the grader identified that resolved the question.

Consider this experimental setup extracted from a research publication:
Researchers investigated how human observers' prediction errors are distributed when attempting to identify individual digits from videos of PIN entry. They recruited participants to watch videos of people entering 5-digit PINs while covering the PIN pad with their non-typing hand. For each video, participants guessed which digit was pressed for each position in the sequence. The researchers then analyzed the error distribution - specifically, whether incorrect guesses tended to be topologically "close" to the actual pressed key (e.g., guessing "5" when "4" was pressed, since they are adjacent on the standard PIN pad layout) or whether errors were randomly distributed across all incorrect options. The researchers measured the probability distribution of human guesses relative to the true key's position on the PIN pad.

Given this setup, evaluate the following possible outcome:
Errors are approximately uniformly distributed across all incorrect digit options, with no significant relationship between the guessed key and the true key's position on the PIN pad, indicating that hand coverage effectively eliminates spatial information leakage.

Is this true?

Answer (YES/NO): NO